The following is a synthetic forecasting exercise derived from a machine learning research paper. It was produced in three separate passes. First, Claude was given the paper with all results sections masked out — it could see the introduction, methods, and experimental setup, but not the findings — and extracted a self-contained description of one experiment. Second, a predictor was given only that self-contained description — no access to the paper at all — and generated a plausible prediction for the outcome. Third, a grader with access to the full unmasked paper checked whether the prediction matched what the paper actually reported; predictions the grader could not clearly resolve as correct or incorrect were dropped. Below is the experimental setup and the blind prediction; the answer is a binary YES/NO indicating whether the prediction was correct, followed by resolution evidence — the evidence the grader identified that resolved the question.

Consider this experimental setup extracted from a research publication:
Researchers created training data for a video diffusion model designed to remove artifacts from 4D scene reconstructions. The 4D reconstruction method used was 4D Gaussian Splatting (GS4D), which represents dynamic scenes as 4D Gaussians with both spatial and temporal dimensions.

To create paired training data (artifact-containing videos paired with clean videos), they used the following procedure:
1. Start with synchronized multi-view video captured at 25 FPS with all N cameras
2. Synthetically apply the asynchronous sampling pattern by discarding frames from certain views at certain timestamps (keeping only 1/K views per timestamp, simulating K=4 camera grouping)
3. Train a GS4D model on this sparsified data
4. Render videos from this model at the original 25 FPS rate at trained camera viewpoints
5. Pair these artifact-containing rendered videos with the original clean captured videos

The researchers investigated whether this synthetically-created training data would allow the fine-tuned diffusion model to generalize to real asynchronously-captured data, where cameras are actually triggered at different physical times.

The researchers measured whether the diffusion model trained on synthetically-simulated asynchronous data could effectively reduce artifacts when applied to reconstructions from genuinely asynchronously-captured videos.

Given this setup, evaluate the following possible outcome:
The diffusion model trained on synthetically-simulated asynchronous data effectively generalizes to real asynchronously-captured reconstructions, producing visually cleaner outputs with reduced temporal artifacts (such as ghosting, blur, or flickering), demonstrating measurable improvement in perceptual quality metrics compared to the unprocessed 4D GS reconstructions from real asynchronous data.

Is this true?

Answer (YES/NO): NO